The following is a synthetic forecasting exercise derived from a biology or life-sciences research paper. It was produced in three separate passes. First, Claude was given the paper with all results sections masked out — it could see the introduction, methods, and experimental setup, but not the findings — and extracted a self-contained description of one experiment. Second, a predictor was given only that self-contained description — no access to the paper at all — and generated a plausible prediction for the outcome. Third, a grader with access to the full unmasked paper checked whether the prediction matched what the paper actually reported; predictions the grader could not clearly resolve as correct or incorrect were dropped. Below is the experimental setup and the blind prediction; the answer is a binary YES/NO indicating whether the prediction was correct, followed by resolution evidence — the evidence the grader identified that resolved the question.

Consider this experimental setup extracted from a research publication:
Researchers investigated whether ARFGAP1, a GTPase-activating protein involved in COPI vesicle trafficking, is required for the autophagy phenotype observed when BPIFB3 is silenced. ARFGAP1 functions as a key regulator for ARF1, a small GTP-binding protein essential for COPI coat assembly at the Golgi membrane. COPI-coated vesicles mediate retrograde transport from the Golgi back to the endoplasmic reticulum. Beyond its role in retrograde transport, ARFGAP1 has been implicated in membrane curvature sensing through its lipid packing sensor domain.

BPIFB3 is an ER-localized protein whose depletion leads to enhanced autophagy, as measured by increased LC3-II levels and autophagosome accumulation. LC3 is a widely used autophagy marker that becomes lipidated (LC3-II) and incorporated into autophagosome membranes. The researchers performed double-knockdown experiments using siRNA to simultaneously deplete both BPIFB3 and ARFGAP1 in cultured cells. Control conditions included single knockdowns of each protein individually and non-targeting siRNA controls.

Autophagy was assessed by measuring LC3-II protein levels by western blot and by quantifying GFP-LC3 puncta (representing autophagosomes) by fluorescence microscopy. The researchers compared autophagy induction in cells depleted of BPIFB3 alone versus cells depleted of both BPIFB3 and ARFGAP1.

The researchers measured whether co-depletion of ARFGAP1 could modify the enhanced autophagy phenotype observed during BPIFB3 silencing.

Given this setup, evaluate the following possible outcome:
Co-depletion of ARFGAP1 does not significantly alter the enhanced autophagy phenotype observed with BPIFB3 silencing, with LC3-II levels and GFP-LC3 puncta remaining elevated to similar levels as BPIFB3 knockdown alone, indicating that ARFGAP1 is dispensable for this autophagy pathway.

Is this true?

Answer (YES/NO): NO